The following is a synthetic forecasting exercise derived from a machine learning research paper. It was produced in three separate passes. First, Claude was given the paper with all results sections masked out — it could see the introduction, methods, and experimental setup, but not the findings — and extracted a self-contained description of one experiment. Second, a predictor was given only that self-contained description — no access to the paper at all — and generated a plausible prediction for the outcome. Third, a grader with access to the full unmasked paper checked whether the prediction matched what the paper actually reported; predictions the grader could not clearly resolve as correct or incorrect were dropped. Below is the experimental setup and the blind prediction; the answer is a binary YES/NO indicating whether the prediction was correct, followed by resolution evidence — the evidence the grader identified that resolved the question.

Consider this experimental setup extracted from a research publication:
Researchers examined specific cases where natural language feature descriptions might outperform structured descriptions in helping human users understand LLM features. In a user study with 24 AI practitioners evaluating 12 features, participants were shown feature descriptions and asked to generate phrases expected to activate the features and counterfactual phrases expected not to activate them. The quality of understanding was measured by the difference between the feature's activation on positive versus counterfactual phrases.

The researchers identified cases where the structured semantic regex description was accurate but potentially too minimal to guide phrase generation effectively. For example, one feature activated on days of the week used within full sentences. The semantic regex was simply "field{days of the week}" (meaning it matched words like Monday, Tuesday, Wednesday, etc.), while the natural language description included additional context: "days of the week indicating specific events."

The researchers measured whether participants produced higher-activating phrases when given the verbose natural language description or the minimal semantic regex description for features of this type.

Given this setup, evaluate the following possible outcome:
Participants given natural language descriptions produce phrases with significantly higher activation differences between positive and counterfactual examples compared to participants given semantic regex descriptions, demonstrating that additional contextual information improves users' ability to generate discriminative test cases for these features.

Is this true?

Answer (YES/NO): YES